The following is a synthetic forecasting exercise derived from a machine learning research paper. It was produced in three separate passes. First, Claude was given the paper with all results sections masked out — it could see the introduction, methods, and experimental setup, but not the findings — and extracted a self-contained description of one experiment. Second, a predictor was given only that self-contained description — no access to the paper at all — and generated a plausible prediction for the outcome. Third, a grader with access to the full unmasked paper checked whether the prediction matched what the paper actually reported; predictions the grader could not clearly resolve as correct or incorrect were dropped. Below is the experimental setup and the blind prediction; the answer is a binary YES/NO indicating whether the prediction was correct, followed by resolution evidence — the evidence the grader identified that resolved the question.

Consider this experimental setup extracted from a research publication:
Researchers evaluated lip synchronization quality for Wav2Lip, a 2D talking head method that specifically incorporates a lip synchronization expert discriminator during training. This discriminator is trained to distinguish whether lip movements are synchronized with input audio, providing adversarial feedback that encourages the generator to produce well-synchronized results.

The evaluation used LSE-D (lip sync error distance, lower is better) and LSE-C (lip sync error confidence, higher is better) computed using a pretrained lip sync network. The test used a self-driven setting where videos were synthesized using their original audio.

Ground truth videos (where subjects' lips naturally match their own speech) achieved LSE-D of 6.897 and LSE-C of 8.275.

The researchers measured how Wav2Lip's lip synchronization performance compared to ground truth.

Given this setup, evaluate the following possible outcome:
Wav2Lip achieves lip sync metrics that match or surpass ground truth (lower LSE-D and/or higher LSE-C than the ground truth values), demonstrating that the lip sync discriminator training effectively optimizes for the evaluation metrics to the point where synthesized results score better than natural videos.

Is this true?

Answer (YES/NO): YES